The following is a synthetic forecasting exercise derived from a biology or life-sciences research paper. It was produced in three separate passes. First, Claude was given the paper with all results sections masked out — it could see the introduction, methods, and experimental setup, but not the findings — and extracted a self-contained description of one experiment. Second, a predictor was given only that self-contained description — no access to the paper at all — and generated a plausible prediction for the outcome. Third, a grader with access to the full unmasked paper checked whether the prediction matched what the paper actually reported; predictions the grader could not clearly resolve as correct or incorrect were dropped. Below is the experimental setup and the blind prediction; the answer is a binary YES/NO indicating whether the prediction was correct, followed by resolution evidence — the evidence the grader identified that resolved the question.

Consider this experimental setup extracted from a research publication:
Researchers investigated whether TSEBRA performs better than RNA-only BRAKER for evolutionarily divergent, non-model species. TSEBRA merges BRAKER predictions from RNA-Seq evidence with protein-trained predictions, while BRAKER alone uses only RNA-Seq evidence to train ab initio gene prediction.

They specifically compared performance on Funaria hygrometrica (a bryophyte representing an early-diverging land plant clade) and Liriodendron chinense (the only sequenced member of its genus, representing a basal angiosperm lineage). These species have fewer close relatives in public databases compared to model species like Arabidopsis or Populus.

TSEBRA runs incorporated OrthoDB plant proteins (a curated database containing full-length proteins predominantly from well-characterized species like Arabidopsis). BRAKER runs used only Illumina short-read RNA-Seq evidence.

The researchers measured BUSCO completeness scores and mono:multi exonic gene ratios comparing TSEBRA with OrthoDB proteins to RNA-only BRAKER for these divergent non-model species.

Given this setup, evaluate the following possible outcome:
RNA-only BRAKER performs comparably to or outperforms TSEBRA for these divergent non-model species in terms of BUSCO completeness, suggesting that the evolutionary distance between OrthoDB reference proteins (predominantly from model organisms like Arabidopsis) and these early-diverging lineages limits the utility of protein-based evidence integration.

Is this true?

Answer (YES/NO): YES